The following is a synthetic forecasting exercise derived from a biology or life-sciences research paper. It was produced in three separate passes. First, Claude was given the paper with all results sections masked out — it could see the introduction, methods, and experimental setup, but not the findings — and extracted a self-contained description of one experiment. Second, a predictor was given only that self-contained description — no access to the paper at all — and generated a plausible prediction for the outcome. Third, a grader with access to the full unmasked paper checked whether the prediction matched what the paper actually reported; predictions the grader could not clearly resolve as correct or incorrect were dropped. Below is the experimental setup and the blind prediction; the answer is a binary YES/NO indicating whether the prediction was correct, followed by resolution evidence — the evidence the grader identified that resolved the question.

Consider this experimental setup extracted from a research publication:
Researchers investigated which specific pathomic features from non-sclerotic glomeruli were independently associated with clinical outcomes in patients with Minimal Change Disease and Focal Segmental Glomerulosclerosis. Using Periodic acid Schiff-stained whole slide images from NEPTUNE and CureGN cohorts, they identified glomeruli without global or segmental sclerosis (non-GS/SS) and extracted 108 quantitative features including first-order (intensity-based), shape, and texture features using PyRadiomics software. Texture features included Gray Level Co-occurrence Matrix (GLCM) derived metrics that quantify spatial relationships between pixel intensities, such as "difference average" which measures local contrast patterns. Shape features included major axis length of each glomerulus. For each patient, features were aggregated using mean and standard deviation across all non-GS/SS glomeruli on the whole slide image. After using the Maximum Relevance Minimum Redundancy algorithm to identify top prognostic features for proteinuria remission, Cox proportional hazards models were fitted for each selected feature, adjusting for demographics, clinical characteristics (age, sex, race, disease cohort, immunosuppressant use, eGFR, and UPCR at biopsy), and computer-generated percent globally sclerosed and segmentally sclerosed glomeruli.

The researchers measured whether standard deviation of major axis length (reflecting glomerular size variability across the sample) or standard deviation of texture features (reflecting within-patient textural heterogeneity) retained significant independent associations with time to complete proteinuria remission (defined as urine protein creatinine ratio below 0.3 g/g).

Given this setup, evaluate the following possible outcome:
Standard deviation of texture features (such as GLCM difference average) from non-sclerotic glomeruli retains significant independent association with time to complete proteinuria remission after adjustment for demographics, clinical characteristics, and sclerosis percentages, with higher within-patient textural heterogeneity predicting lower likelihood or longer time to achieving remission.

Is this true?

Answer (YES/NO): NO